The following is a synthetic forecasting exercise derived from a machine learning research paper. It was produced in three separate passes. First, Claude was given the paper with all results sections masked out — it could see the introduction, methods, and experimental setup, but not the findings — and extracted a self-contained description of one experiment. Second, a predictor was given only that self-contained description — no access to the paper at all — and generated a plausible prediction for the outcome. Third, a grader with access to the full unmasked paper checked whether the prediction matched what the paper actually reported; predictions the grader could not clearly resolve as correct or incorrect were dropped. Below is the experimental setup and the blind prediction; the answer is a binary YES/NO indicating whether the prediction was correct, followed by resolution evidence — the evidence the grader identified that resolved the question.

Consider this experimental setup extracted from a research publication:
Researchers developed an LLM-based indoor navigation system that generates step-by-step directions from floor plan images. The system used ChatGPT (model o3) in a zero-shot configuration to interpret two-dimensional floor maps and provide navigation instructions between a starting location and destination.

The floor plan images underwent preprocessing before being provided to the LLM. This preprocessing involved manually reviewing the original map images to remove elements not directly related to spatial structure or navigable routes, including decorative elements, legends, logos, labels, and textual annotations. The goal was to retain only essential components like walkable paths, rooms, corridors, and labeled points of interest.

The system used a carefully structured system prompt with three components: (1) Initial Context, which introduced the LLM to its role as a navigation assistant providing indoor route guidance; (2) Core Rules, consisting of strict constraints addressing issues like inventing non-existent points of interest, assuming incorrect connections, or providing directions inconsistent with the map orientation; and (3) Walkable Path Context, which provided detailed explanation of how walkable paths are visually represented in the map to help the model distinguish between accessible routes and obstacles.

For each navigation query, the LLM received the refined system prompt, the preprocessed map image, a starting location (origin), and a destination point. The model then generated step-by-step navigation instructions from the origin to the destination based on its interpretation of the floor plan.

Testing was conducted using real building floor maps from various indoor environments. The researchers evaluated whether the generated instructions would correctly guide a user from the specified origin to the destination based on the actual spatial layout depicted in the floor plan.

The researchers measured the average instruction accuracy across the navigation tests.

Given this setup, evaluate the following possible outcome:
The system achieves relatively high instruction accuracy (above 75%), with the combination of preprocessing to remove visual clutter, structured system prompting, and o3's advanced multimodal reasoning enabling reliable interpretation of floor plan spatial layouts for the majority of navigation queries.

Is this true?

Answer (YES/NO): NO